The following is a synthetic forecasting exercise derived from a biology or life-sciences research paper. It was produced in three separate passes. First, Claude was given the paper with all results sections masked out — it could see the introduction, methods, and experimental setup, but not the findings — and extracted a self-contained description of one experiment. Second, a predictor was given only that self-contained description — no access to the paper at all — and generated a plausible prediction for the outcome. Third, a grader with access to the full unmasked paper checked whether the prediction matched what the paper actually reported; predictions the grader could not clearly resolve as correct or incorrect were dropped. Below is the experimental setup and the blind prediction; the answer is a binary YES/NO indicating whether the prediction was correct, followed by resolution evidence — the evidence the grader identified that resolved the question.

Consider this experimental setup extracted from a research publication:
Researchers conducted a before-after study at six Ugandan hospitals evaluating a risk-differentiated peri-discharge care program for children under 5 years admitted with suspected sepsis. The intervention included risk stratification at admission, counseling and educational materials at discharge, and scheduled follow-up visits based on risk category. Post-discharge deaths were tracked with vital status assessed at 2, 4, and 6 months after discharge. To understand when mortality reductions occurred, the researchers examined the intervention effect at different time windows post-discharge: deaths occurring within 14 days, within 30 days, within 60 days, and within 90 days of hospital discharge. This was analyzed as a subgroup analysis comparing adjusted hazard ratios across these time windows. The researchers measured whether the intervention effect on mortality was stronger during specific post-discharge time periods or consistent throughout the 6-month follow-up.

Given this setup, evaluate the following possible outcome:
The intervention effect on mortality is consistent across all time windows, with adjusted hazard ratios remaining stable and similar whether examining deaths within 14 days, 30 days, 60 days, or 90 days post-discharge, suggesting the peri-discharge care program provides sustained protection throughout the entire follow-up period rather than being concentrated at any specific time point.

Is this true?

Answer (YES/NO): NO